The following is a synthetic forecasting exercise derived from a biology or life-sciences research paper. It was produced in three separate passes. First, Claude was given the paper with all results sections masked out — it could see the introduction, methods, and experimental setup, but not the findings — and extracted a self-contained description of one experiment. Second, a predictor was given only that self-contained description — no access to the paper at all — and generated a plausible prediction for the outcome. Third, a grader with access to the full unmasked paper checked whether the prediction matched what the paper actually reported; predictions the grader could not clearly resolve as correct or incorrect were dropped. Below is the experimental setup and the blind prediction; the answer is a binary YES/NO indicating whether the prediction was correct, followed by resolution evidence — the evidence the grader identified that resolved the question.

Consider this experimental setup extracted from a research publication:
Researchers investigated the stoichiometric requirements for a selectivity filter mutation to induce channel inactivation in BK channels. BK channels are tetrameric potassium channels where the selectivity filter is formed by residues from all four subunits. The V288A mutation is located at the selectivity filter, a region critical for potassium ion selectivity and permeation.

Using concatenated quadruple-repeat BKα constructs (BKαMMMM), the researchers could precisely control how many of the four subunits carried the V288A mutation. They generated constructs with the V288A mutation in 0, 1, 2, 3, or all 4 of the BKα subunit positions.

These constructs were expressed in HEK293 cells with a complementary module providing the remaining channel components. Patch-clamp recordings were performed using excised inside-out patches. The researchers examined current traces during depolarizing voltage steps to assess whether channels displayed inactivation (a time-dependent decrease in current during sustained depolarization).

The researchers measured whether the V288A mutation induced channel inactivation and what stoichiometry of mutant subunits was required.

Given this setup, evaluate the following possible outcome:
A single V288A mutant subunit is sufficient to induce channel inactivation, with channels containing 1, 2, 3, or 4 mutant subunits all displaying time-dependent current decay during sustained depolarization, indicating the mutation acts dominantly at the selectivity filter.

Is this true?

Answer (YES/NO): NO